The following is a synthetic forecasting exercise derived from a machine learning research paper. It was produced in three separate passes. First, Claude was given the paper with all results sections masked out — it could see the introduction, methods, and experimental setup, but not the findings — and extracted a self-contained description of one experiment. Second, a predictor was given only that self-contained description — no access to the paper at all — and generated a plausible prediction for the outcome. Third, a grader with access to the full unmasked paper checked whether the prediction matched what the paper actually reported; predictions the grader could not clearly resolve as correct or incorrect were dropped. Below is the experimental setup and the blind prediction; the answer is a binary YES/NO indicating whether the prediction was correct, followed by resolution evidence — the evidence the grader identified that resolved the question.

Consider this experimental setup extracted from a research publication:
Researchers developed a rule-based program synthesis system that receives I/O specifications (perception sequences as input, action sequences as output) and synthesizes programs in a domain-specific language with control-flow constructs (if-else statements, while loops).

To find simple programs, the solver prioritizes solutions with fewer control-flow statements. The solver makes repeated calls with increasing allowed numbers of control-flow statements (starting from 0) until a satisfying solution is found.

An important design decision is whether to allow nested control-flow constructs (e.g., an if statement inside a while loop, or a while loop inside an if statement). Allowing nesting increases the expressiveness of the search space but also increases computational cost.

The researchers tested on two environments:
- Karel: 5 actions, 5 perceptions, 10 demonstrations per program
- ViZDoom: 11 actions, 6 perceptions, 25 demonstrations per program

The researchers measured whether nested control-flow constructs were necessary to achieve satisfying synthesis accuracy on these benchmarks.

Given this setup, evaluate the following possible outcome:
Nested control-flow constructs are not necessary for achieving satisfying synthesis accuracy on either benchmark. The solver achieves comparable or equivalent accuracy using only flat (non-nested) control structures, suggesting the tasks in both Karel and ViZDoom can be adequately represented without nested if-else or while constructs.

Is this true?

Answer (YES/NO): YES